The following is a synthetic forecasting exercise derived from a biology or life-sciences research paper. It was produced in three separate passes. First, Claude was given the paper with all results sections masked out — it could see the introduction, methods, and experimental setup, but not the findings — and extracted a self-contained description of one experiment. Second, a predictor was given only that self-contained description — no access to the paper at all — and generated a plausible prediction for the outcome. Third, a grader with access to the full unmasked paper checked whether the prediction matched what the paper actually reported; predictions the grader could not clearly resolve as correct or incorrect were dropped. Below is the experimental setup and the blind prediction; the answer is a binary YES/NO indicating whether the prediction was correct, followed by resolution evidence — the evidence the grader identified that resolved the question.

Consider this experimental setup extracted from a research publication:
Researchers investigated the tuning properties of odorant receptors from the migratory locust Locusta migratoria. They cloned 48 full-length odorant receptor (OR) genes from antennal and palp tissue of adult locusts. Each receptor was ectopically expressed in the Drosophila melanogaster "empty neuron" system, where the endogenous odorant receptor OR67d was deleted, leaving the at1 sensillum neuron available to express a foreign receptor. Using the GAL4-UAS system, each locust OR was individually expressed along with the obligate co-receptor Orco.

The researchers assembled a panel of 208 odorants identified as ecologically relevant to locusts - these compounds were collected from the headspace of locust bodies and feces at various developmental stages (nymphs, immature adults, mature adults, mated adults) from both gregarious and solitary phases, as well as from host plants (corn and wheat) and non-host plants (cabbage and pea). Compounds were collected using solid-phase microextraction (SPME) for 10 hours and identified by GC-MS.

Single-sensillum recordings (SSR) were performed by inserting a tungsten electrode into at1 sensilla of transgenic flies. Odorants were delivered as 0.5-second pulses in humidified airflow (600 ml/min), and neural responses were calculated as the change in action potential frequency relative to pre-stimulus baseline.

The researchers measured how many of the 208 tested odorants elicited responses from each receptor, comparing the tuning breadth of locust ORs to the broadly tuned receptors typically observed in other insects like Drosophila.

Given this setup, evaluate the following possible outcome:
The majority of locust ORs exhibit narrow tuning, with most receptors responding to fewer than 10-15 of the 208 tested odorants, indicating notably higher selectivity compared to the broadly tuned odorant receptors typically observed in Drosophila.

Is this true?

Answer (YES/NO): YES